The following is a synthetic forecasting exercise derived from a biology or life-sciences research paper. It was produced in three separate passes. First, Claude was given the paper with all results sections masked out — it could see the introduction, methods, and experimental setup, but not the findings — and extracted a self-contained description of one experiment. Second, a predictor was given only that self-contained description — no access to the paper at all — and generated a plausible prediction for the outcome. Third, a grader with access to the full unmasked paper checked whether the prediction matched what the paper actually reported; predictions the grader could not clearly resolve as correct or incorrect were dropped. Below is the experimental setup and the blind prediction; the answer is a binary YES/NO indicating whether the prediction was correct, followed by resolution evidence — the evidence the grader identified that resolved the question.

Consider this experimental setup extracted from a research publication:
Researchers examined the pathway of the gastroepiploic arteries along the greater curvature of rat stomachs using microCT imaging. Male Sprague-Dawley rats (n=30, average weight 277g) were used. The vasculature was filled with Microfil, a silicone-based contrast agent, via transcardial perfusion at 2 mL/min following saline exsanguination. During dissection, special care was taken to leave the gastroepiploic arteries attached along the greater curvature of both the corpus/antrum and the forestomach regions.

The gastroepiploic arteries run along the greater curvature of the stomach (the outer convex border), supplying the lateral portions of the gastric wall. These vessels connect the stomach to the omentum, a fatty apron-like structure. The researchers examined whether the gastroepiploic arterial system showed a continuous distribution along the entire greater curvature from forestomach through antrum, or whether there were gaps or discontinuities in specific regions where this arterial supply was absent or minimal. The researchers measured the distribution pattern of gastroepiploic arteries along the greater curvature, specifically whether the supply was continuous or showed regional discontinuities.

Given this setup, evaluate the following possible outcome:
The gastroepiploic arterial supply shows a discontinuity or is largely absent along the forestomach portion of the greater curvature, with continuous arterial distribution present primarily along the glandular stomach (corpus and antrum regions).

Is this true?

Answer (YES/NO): NO